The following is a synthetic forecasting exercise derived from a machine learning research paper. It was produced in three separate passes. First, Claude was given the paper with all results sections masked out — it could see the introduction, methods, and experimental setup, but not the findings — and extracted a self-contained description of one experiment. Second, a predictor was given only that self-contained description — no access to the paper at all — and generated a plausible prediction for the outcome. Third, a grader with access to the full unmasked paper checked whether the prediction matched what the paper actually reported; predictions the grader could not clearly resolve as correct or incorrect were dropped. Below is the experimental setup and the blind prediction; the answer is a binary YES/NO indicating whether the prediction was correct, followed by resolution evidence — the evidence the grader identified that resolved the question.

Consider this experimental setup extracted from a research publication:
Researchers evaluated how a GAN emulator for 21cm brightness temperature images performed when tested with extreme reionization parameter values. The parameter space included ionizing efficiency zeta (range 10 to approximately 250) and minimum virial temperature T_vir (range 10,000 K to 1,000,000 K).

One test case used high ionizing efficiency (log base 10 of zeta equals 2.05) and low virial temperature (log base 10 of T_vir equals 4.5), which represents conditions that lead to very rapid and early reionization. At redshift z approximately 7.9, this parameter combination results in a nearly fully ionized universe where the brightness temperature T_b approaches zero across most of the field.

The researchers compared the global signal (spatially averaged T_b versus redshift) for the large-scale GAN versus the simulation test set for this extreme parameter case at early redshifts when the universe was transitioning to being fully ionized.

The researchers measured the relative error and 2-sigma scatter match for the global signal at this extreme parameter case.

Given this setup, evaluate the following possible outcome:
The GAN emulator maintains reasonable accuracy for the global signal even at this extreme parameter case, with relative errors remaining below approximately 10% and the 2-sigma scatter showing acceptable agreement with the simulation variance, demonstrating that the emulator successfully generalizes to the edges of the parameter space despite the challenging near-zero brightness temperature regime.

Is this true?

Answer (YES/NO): NO